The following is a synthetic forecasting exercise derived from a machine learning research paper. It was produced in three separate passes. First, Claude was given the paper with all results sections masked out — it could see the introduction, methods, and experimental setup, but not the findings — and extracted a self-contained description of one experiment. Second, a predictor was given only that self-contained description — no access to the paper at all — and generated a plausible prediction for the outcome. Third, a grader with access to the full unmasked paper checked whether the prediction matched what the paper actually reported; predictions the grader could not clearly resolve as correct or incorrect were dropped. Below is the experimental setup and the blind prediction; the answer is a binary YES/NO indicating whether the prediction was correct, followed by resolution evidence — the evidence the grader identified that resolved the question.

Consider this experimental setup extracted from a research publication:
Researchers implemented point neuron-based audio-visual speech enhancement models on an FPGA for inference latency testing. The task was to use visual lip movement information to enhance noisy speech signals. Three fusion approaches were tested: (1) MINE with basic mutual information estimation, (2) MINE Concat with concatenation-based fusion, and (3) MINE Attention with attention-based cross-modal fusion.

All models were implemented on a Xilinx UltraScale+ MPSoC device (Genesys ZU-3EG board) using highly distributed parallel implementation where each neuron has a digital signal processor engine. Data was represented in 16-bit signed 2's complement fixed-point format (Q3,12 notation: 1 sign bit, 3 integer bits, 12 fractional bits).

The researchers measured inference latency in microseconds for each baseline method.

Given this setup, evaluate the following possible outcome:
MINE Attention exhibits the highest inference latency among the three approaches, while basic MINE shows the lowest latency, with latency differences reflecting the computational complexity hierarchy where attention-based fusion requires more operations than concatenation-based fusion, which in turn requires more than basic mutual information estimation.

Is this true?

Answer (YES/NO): YES